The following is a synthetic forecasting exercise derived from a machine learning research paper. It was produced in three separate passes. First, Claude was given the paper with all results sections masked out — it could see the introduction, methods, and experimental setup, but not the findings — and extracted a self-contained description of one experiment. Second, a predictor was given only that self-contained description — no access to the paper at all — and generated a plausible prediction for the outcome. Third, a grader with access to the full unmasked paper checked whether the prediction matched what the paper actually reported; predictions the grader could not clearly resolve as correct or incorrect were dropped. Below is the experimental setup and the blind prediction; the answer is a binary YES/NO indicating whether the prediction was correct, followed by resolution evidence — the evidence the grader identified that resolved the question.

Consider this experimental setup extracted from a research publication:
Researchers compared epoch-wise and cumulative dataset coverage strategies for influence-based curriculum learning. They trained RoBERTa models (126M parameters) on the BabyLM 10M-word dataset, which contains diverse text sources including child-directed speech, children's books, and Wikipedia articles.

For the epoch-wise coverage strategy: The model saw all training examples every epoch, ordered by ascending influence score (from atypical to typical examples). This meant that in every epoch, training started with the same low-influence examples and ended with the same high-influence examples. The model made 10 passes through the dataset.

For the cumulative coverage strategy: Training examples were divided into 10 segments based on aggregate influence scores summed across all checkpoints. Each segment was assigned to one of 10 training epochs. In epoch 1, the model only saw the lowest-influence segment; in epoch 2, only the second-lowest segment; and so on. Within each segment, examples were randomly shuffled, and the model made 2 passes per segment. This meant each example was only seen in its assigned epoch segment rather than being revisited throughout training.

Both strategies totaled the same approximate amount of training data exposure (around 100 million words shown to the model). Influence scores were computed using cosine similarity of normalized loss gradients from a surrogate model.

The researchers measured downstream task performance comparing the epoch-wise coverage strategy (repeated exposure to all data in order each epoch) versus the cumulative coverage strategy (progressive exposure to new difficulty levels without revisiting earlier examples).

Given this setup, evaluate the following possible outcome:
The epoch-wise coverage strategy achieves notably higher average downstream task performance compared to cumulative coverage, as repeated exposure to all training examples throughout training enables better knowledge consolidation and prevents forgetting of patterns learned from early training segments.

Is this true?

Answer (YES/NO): YES